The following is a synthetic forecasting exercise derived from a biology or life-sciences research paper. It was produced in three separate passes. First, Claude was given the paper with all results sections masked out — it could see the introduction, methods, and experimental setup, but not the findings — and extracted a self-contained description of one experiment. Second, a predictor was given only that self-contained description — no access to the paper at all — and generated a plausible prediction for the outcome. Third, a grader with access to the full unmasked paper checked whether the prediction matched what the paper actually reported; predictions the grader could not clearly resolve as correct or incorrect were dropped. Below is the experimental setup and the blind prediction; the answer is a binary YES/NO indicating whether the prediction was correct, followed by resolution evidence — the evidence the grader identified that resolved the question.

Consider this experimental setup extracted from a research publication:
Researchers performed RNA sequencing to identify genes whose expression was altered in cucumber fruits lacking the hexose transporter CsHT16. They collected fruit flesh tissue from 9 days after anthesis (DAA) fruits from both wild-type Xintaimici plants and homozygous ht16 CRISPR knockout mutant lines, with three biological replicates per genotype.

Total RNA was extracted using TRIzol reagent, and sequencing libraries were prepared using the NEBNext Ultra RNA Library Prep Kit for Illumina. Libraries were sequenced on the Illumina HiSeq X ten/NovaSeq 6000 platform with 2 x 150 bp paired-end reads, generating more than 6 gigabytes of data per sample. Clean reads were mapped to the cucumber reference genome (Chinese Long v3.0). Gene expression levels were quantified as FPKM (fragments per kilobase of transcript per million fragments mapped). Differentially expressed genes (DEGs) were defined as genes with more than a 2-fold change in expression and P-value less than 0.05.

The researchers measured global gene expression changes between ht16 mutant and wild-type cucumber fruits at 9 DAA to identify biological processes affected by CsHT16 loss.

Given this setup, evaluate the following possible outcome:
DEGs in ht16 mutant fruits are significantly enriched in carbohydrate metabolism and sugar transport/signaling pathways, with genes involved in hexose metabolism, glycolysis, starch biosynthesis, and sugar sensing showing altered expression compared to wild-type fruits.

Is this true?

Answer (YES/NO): NO